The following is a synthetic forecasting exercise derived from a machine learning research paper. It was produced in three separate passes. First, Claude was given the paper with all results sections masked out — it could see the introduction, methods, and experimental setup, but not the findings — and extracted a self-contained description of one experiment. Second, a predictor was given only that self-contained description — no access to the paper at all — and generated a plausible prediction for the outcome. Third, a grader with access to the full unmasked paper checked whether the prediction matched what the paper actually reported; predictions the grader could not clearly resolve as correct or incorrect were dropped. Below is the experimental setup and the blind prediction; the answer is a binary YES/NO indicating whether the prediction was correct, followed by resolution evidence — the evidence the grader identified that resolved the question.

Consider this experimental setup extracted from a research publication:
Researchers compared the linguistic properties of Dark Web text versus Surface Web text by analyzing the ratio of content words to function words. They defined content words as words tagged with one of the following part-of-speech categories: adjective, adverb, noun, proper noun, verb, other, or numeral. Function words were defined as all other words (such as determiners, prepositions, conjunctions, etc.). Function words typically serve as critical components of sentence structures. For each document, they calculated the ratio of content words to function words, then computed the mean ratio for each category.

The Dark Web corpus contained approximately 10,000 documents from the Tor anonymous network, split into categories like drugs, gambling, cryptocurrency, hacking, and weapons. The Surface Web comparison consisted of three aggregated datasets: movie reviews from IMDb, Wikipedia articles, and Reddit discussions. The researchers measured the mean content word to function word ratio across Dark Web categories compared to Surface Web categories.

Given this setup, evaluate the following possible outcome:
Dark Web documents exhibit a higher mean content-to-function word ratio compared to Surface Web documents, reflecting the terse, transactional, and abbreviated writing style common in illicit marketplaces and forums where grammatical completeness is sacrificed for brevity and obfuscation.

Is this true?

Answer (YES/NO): YES